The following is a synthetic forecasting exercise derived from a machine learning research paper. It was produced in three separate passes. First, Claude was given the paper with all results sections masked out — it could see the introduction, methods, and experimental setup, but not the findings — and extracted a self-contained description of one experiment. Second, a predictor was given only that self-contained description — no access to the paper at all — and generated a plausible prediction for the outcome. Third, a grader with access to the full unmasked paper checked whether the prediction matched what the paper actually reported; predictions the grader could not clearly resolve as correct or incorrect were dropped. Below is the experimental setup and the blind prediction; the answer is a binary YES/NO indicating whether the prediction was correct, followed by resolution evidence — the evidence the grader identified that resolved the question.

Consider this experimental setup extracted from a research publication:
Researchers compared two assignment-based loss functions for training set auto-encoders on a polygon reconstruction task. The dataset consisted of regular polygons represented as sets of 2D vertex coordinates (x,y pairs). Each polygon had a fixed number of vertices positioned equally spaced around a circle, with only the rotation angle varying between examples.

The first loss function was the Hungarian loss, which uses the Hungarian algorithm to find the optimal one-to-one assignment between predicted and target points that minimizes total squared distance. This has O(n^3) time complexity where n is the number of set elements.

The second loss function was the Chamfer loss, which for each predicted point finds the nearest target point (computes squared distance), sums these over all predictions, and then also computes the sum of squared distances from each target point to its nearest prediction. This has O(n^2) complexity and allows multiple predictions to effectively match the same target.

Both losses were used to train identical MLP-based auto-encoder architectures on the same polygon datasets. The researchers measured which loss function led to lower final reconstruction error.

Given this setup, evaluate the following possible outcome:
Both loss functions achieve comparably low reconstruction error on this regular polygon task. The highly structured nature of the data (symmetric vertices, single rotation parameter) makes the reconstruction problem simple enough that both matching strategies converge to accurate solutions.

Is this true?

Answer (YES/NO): NO